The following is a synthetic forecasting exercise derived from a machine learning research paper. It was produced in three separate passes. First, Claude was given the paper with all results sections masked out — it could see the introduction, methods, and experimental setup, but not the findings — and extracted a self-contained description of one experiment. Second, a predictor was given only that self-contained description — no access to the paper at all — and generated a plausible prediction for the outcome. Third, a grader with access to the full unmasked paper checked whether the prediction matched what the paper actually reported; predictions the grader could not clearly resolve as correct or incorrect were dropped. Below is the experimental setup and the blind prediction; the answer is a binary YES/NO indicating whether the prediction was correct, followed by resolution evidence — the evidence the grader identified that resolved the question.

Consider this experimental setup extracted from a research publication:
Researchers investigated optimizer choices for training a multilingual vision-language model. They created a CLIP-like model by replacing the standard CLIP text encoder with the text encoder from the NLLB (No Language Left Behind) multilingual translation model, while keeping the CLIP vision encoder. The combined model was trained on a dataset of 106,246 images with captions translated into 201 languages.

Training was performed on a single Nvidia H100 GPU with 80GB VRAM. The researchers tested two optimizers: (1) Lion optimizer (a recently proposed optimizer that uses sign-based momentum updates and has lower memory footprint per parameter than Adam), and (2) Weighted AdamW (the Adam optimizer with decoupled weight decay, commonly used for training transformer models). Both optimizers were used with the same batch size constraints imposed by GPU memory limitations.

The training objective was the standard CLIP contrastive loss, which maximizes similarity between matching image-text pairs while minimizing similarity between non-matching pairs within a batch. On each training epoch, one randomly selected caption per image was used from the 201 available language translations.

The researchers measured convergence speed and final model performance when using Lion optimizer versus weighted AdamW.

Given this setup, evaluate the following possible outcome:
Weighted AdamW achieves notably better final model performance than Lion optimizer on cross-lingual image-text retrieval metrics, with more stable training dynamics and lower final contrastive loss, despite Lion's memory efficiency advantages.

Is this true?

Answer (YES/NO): NO